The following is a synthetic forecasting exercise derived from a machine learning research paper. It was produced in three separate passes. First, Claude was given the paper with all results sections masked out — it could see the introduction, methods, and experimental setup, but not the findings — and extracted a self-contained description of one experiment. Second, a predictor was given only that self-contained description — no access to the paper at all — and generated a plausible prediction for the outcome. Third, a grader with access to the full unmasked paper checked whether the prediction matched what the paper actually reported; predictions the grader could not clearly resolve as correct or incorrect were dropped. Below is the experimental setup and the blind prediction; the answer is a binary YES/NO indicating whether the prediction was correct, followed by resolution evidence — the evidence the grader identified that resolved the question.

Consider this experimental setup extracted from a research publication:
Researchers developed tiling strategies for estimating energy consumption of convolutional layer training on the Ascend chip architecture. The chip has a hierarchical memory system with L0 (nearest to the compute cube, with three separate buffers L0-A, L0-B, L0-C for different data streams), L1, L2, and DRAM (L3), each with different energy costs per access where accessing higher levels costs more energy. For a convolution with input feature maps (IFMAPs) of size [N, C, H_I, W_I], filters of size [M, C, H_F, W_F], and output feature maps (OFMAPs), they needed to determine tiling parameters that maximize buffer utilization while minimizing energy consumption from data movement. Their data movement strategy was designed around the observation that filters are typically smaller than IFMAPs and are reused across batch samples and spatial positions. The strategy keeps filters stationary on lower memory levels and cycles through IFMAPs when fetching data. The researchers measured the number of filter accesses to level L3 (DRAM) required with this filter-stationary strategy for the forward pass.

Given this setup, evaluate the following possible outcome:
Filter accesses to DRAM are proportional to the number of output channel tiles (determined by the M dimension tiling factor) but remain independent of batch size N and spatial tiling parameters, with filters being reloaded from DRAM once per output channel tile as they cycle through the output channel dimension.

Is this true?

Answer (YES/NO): NO